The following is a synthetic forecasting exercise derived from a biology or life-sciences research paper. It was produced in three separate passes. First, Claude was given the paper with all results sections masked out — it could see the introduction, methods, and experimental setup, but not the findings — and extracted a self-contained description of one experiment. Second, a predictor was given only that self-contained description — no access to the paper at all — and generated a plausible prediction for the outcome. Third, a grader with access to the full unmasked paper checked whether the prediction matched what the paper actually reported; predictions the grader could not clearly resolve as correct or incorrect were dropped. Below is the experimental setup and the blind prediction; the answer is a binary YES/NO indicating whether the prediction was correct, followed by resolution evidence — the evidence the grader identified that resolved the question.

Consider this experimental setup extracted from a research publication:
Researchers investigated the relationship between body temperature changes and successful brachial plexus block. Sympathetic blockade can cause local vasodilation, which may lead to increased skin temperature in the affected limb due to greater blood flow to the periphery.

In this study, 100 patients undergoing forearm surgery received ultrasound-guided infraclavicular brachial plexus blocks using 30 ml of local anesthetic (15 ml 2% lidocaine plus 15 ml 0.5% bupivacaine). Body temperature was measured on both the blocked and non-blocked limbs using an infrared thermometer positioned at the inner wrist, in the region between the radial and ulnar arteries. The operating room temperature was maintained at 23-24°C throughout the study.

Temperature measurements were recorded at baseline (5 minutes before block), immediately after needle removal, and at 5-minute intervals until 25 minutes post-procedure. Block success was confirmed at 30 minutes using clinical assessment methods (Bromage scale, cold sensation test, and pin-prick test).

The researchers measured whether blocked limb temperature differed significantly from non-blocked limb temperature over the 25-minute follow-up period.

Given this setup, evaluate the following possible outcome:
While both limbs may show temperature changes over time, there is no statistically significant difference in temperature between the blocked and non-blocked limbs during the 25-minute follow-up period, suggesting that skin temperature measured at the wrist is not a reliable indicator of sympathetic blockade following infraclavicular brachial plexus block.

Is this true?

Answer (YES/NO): NO